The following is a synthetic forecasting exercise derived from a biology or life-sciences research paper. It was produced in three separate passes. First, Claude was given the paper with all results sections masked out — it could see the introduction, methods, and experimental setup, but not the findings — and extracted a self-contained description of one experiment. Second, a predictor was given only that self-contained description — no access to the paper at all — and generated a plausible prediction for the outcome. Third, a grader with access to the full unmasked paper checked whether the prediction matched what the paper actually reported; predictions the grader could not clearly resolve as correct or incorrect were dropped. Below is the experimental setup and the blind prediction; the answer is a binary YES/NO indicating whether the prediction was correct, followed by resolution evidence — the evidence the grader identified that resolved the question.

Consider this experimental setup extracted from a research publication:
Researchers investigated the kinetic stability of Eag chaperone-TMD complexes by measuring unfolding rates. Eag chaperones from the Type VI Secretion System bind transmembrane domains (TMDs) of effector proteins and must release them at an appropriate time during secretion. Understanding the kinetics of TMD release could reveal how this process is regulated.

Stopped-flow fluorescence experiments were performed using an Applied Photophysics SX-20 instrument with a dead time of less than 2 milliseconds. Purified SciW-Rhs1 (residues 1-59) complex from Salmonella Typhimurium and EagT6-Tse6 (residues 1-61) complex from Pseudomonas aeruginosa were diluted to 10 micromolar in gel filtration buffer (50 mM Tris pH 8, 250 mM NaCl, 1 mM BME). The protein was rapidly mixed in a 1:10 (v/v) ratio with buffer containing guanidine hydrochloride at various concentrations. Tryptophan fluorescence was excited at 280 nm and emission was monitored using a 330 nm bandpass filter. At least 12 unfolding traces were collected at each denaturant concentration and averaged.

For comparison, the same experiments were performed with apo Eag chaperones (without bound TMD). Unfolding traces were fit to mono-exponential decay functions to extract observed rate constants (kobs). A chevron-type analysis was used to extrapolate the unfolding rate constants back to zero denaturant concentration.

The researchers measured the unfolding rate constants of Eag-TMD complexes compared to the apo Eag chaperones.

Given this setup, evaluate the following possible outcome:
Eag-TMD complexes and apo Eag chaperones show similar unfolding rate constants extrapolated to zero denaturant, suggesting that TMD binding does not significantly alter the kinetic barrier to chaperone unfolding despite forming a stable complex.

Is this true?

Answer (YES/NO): NO